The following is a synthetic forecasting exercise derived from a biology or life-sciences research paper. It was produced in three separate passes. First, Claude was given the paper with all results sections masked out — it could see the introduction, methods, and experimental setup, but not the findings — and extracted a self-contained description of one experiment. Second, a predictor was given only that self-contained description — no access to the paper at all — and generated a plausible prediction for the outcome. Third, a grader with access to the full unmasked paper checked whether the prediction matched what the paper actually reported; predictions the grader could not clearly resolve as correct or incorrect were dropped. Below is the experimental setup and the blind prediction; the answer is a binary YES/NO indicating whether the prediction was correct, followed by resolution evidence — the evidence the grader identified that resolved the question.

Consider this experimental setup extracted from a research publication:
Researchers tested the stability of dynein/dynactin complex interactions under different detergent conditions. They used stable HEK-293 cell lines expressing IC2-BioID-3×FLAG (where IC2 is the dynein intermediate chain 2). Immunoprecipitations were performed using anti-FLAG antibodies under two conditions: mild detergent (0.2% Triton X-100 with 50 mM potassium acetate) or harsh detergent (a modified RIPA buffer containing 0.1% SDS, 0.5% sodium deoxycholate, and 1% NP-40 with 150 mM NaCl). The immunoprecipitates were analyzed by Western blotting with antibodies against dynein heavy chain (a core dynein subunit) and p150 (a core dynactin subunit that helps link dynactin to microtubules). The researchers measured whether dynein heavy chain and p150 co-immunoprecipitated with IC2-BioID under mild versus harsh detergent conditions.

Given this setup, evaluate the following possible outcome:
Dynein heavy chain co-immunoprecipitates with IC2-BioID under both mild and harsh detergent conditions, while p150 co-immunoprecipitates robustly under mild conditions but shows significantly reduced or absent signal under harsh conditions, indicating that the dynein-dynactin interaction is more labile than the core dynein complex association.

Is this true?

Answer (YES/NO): NO